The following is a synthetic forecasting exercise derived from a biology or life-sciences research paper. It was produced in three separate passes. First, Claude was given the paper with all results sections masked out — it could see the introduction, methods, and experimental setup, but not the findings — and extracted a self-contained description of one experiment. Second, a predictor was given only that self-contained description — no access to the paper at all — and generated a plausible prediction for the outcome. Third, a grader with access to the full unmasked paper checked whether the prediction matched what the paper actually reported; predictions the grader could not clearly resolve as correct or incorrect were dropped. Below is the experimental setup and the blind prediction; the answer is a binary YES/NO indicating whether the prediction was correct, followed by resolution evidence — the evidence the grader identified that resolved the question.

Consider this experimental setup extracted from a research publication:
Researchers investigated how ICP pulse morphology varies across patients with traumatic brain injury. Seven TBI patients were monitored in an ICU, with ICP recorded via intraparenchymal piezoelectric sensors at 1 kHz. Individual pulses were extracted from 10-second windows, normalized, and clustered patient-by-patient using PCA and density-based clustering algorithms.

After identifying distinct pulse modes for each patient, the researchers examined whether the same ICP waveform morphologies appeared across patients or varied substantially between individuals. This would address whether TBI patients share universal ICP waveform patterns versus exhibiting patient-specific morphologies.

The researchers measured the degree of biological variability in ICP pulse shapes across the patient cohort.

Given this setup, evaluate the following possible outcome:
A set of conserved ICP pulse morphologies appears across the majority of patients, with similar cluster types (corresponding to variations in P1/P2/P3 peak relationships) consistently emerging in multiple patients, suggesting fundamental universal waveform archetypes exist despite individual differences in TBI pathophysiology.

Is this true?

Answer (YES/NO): NO